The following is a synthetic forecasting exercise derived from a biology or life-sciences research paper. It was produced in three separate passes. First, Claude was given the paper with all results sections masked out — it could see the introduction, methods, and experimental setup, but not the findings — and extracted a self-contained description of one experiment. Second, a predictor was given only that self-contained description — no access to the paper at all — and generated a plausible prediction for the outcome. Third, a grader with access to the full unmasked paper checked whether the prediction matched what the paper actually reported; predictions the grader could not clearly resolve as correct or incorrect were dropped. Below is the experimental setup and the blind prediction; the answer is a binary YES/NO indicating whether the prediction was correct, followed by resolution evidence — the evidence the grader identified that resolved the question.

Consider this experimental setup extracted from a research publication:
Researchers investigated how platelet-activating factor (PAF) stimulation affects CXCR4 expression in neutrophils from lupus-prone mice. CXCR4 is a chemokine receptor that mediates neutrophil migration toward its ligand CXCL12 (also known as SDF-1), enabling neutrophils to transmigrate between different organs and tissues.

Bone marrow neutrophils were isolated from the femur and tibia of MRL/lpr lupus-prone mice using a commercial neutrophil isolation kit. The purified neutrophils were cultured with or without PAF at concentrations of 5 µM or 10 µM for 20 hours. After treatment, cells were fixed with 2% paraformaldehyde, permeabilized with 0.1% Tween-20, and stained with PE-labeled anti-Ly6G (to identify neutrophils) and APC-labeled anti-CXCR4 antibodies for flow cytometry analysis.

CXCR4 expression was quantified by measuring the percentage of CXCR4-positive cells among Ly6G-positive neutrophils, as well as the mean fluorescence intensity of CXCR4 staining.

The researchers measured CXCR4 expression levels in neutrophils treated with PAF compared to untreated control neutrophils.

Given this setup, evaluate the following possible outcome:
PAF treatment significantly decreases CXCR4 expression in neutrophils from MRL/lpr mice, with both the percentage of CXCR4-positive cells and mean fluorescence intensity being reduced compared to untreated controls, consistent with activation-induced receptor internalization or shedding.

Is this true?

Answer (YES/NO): NO